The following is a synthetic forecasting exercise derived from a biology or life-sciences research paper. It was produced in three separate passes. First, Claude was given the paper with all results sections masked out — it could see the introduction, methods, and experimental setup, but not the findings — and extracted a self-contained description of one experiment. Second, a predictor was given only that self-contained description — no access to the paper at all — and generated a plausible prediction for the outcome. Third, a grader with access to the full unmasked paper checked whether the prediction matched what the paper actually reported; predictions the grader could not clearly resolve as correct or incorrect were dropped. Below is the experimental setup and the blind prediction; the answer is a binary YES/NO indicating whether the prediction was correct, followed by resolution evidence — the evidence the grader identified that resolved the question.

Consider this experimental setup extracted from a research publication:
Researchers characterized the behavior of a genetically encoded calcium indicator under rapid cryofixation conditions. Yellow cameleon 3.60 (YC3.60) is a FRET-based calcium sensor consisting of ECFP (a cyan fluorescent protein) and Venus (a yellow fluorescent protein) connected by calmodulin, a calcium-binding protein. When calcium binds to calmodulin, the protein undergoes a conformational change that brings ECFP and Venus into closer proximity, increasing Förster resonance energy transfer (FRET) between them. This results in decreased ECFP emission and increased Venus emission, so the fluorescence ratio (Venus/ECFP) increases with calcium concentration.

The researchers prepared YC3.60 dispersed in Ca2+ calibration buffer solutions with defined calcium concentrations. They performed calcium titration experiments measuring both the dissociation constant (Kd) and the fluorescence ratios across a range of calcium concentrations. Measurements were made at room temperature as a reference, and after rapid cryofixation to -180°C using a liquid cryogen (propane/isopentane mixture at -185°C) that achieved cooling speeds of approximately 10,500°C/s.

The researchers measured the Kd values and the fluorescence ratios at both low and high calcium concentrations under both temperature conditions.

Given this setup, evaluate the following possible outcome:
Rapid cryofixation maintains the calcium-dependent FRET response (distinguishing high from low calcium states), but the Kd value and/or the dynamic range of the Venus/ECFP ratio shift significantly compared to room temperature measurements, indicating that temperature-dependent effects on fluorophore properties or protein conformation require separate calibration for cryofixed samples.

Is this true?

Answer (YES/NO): YES